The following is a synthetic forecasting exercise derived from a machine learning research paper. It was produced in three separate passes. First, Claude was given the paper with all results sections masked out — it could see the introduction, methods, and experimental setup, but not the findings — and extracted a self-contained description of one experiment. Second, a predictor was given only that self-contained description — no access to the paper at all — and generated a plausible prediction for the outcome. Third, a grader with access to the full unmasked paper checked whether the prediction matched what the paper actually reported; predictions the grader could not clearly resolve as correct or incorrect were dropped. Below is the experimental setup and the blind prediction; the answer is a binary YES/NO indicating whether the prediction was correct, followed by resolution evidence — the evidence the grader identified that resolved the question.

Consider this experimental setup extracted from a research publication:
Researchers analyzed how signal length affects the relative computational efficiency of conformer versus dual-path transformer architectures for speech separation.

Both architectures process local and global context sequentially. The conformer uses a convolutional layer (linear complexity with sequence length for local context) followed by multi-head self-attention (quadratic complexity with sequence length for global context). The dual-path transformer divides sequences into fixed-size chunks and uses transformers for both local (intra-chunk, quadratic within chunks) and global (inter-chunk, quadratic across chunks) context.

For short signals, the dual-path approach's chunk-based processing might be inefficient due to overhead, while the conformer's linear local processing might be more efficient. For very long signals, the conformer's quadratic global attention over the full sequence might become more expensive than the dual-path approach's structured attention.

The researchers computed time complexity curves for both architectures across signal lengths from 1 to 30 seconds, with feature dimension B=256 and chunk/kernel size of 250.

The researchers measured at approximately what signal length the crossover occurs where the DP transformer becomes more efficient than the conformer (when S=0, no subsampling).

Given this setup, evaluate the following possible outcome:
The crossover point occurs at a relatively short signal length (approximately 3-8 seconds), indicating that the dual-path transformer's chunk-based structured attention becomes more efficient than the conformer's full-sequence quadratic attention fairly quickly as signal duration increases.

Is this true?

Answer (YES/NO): NO